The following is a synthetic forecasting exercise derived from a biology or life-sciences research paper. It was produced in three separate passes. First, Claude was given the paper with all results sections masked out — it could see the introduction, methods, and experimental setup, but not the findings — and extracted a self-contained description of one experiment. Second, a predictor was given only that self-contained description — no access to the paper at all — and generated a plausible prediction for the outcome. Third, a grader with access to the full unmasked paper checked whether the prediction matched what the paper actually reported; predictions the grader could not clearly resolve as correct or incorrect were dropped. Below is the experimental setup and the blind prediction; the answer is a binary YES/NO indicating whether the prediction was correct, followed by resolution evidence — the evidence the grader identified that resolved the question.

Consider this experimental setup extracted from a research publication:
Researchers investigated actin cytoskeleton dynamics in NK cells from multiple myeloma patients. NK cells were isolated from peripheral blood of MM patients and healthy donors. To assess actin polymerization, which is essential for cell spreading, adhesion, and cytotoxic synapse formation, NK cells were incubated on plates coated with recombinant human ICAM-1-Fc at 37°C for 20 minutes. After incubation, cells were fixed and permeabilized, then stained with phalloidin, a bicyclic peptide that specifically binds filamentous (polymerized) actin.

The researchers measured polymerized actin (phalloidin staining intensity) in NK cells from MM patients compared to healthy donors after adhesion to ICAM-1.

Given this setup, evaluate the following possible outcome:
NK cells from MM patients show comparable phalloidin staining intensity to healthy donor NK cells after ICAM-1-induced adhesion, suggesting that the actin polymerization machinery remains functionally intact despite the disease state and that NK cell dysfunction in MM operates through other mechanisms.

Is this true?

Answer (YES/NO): NO